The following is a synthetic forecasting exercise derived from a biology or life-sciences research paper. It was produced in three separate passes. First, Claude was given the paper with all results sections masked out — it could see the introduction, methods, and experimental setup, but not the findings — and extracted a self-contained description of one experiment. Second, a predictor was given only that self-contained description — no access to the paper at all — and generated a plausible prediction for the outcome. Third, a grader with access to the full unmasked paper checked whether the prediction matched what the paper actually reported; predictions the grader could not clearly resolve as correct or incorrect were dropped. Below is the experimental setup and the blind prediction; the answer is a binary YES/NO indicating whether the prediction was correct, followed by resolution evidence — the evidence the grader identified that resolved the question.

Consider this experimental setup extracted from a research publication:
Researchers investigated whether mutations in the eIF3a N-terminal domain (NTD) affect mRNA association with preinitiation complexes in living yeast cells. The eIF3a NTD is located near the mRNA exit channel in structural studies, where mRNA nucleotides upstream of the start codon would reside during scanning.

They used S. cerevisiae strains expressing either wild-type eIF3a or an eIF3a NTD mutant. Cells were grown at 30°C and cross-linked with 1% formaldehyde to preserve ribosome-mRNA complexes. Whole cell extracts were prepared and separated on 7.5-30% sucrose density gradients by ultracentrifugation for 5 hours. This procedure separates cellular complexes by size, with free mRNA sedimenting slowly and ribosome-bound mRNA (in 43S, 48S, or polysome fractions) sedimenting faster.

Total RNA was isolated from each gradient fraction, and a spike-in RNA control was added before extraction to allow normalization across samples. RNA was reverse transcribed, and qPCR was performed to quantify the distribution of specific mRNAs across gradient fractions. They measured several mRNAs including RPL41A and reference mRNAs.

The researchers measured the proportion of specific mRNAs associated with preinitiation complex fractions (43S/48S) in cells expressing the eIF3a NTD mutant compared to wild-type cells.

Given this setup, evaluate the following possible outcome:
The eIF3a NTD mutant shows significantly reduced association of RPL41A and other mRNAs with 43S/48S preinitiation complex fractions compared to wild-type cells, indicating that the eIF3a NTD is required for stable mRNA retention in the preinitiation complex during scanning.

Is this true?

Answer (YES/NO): YES